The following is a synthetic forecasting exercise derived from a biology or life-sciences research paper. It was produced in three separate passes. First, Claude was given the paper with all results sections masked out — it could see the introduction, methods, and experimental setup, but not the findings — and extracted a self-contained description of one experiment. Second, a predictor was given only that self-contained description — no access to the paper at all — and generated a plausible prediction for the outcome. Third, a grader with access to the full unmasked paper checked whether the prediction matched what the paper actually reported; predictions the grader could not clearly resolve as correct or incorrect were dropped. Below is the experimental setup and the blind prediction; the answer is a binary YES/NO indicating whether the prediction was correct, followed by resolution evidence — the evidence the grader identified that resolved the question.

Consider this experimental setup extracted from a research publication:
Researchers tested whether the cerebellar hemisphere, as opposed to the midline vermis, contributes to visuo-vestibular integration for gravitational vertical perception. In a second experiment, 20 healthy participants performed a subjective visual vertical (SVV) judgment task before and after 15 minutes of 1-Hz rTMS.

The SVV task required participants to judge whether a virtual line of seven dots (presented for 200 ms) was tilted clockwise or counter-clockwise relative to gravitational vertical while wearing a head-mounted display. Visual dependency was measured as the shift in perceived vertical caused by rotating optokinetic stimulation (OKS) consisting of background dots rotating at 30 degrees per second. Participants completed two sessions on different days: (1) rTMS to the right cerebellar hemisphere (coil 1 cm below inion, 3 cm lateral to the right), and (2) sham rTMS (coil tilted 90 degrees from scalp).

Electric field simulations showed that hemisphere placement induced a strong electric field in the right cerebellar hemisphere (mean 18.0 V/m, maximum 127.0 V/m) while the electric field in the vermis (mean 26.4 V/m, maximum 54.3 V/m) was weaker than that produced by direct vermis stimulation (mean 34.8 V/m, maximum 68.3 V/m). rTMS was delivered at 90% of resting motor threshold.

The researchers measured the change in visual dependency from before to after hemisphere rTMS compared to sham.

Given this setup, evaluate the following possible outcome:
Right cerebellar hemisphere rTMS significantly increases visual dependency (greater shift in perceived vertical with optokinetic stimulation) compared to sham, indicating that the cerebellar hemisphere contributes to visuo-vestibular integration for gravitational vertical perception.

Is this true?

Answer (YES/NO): NO